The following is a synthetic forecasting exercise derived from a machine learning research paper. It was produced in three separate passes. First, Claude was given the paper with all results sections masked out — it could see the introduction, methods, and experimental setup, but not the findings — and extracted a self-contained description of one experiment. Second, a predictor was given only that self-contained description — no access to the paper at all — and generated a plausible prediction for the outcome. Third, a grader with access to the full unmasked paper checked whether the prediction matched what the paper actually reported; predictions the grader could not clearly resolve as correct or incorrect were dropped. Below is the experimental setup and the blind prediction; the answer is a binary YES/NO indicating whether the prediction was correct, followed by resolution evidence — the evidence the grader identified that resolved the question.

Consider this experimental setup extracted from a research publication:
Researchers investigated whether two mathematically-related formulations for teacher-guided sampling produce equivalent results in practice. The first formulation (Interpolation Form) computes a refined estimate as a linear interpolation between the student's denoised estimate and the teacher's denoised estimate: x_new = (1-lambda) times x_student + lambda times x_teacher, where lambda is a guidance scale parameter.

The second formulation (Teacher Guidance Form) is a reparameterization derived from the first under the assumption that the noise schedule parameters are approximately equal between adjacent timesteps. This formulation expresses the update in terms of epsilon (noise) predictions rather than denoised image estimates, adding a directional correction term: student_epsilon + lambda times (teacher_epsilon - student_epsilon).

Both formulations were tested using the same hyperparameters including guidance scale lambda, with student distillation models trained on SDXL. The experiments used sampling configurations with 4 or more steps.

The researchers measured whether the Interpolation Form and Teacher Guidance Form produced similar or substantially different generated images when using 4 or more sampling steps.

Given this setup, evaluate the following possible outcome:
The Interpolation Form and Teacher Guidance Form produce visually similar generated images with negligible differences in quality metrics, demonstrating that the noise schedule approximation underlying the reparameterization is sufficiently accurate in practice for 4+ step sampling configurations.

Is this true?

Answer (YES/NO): YES